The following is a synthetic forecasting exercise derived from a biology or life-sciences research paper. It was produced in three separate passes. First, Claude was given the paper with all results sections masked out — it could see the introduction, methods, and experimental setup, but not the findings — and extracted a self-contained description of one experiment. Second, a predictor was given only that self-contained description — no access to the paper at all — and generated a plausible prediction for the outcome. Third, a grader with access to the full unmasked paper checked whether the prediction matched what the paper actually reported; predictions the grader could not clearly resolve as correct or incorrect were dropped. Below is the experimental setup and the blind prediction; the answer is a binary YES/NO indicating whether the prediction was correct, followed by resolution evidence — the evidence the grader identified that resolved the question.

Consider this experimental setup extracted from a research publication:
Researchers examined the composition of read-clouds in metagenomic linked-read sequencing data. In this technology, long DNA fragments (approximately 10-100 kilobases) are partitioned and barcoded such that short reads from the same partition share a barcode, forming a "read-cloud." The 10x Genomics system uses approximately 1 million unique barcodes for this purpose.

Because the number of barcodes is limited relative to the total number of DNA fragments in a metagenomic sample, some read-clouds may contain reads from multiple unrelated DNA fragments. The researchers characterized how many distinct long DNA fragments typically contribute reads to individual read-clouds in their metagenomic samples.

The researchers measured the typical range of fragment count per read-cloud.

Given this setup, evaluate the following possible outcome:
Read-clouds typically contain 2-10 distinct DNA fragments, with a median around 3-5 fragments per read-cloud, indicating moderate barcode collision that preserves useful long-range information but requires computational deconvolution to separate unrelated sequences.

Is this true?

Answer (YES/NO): NO